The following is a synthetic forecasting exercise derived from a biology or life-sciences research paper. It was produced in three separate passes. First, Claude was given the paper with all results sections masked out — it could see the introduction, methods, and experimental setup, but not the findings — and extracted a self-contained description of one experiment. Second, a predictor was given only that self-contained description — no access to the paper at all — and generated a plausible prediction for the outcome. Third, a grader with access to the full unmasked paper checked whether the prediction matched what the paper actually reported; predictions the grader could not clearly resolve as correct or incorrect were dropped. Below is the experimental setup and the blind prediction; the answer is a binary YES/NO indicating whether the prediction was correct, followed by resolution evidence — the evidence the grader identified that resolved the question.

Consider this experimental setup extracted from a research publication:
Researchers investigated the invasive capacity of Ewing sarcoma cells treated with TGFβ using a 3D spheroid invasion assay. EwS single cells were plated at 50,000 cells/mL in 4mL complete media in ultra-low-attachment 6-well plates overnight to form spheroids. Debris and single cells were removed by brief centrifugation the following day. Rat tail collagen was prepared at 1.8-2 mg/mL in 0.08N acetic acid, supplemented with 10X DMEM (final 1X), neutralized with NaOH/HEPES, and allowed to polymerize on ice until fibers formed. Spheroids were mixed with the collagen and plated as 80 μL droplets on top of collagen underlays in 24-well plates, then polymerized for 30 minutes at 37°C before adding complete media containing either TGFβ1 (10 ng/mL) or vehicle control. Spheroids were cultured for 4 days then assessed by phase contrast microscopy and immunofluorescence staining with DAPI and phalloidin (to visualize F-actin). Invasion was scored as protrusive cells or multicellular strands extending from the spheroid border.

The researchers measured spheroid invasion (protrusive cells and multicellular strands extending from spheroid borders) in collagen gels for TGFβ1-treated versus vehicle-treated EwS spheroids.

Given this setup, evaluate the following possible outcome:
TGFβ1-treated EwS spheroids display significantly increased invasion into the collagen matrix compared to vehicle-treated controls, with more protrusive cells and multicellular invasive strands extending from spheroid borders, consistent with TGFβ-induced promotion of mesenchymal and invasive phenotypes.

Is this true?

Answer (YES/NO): YES